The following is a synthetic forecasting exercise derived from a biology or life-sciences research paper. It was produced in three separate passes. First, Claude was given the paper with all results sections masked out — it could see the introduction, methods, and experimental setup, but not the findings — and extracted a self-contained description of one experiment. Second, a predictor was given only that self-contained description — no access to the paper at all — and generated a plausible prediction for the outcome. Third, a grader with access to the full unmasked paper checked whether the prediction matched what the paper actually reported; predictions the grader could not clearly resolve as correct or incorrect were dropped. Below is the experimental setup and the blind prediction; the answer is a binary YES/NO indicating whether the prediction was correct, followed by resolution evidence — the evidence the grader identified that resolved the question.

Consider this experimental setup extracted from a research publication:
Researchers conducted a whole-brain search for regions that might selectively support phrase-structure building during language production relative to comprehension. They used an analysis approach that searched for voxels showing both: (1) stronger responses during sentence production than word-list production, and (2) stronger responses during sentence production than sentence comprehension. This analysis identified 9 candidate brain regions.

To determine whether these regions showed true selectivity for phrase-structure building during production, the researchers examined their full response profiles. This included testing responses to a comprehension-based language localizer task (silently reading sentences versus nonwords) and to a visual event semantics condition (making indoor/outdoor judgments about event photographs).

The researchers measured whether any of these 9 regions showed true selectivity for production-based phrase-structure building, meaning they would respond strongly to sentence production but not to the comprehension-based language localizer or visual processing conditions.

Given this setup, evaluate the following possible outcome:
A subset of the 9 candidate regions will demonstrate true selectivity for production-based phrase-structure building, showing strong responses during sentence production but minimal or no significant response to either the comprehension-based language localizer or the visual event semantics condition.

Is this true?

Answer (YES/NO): NO